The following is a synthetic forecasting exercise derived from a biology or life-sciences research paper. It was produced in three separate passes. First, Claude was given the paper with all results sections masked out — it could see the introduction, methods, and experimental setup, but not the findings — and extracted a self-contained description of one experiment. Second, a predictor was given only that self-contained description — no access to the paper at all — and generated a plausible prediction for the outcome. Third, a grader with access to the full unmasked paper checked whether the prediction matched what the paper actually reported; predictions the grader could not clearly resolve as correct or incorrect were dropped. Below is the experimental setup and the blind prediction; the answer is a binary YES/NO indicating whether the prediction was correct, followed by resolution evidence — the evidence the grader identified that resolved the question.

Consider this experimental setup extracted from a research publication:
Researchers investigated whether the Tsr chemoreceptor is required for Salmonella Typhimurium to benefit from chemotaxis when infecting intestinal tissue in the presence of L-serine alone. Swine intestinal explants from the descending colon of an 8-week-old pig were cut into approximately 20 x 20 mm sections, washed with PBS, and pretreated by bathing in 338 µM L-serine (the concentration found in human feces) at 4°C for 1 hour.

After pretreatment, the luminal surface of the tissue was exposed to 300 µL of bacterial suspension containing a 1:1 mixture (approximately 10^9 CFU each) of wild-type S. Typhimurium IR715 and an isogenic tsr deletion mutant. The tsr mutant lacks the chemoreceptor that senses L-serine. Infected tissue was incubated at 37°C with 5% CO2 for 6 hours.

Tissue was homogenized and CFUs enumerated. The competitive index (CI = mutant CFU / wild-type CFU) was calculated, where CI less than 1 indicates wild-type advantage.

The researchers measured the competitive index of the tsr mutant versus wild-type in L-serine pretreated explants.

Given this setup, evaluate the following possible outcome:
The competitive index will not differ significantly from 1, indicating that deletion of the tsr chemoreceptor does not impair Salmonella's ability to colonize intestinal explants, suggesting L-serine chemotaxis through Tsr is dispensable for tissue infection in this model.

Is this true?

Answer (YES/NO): NO